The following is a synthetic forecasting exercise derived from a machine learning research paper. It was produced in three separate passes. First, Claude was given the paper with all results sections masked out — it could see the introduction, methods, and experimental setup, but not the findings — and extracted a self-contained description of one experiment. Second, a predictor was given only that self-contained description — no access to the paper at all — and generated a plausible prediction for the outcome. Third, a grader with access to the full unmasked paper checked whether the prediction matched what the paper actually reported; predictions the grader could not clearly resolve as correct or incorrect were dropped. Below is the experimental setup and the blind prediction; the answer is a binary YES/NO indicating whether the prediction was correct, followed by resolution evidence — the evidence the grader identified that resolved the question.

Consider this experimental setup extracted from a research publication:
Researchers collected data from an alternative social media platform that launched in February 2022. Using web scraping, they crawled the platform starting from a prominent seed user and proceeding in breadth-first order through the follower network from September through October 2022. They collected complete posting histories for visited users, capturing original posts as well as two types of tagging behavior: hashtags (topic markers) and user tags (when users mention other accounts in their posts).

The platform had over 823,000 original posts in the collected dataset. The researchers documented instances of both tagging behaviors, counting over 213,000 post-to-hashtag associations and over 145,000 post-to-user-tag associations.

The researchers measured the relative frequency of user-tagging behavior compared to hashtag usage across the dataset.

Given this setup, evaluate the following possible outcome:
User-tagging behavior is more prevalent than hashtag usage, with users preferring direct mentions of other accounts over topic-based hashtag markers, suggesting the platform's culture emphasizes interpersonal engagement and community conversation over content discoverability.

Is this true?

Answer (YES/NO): NO